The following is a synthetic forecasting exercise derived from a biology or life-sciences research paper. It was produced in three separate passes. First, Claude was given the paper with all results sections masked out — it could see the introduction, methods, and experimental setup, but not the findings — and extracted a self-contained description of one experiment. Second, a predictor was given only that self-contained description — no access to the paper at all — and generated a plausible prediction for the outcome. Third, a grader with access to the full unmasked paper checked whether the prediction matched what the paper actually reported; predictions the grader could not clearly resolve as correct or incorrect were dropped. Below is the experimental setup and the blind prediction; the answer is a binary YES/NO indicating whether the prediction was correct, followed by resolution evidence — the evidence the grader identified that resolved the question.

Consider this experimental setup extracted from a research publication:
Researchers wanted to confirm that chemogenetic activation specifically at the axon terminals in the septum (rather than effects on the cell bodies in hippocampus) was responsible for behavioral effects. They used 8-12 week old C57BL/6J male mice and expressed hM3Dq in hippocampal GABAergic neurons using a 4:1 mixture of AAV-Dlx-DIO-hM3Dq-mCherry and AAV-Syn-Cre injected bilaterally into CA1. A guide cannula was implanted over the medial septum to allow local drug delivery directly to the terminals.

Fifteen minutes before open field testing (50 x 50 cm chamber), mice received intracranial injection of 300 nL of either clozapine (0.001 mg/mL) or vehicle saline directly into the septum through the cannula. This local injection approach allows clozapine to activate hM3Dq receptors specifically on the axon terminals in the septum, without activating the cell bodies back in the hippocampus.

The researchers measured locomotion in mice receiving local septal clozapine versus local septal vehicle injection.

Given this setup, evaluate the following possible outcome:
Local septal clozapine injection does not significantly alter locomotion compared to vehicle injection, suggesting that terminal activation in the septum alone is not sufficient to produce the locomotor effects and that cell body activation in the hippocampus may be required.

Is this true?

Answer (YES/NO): NO